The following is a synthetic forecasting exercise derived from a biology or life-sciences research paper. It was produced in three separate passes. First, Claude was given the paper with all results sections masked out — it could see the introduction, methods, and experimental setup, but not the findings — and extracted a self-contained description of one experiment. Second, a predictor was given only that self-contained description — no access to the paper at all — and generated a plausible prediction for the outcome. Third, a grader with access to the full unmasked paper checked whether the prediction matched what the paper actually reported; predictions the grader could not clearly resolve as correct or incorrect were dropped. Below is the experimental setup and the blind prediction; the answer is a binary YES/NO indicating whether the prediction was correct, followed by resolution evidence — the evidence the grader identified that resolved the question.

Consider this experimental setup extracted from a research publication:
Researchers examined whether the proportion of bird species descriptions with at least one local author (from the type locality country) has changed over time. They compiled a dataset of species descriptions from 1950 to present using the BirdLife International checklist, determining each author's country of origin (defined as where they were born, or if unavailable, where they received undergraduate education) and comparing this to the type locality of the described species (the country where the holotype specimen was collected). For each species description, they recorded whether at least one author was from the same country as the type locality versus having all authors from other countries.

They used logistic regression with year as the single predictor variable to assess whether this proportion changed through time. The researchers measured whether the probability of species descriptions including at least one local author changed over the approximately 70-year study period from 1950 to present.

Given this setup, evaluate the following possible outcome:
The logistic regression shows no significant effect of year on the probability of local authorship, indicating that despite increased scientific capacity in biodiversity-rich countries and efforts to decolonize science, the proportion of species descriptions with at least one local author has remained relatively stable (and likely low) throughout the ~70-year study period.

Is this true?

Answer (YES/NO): NO